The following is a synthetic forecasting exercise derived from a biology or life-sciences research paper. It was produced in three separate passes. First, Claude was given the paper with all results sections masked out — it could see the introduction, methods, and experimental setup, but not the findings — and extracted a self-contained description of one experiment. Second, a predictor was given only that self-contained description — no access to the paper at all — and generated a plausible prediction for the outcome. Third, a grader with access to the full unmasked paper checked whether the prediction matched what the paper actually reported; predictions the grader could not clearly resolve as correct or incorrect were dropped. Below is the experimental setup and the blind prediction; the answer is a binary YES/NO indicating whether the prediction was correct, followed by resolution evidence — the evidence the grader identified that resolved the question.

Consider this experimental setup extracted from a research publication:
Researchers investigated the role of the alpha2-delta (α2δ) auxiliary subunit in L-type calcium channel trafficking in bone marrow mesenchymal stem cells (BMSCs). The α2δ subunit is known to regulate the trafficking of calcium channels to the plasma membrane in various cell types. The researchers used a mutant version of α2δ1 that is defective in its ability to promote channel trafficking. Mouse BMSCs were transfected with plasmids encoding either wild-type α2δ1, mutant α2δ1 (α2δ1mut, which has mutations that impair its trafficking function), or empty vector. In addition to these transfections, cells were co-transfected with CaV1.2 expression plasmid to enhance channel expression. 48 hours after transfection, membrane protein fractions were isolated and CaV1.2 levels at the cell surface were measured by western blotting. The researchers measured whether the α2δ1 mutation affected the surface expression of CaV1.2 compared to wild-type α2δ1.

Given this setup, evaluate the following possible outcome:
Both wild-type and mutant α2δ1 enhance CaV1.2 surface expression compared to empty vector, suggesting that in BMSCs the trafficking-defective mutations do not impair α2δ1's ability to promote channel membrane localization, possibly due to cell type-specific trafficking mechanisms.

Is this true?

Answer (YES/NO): NO